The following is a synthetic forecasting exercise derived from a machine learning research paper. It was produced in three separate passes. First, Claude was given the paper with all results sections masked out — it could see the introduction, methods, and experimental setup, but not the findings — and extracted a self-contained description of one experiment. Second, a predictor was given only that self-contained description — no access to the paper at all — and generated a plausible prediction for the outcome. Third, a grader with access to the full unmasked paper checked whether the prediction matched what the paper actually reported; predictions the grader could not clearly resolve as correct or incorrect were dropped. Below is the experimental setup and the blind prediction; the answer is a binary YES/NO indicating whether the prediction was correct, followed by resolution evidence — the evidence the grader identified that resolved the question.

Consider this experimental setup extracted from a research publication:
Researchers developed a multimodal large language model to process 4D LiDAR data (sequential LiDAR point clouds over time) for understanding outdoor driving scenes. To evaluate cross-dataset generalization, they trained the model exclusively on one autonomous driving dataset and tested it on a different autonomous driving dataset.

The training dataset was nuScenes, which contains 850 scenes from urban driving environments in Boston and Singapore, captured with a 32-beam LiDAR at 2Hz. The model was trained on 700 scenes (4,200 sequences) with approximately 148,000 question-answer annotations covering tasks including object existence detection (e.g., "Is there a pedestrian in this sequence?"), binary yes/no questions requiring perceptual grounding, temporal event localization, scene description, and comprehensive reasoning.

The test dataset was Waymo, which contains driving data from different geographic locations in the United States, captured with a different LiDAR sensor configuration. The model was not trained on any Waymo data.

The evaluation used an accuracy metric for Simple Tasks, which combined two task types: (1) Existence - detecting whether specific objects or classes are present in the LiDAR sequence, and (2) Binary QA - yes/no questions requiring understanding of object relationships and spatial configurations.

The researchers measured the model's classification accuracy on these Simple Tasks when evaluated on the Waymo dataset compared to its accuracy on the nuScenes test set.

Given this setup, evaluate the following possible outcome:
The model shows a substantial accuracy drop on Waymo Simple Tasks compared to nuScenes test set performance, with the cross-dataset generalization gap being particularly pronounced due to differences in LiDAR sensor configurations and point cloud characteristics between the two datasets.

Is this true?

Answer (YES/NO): NO